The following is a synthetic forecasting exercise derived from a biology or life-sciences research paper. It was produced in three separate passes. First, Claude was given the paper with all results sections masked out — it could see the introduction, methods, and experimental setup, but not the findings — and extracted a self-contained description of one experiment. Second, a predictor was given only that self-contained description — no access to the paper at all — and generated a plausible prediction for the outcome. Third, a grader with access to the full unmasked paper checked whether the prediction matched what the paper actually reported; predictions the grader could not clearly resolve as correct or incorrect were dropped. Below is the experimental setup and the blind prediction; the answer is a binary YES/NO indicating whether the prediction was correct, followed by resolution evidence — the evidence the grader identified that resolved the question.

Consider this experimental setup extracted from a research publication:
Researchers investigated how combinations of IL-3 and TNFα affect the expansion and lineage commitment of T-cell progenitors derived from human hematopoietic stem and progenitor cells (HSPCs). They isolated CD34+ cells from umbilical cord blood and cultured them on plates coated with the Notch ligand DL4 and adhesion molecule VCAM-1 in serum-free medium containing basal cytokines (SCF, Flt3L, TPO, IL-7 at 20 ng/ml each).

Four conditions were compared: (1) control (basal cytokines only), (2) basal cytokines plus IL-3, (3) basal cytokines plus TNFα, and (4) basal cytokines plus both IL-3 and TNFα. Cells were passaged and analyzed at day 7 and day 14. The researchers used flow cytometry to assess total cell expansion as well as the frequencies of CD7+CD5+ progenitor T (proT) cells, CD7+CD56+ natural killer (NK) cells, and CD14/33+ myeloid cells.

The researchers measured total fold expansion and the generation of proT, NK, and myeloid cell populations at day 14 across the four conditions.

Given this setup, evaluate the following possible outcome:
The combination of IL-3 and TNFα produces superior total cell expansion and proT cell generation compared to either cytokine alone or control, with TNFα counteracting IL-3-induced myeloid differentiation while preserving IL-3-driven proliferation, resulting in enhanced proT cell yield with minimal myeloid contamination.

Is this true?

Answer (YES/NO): YES